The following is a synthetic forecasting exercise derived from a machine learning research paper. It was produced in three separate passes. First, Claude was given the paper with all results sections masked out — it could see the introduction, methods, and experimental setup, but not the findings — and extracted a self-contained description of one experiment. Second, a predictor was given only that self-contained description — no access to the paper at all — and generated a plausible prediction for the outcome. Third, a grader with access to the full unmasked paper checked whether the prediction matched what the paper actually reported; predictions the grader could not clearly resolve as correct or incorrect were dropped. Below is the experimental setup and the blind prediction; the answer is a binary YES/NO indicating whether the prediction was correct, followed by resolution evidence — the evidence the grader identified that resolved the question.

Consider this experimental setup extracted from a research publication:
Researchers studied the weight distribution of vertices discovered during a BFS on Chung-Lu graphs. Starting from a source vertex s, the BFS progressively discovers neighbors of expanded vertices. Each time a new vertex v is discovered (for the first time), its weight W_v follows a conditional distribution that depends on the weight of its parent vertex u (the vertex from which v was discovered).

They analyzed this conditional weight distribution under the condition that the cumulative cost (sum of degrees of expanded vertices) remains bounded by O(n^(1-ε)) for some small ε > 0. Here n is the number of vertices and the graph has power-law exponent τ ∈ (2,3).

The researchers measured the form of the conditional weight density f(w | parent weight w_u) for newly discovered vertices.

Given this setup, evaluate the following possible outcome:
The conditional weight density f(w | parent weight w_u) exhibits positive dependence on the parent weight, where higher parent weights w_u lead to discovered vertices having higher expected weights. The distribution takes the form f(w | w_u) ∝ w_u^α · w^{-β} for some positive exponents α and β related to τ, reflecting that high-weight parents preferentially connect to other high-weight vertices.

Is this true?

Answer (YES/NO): NO